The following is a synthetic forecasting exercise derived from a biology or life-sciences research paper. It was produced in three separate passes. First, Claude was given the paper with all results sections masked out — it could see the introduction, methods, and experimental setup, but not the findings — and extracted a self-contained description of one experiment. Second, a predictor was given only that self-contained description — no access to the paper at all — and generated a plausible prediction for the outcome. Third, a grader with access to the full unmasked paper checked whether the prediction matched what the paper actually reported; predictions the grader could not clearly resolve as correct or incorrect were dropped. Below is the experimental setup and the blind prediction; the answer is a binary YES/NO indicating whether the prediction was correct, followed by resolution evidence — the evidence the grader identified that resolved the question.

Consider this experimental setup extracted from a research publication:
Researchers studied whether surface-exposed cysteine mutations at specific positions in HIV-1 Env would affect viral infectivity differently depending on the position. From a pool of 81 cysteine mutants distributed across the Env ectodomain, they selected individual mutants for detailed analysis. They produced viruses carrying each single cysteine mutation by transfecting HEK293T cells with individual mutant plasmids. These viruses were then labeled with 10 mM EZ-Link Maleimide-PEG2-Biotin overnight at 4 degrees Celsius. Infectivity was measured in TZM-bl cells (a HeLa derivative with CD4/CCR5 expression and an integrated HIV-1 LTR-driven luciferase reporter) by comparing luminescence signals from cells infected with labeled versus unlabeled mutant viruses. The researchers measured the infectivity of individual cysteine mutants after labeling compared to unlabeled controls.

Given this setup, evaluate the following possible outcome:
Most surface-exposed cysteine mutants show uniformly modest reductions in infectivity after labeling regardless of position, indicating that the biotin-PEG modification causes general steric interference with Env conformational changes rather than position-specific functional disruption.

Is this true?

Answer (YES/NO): NO